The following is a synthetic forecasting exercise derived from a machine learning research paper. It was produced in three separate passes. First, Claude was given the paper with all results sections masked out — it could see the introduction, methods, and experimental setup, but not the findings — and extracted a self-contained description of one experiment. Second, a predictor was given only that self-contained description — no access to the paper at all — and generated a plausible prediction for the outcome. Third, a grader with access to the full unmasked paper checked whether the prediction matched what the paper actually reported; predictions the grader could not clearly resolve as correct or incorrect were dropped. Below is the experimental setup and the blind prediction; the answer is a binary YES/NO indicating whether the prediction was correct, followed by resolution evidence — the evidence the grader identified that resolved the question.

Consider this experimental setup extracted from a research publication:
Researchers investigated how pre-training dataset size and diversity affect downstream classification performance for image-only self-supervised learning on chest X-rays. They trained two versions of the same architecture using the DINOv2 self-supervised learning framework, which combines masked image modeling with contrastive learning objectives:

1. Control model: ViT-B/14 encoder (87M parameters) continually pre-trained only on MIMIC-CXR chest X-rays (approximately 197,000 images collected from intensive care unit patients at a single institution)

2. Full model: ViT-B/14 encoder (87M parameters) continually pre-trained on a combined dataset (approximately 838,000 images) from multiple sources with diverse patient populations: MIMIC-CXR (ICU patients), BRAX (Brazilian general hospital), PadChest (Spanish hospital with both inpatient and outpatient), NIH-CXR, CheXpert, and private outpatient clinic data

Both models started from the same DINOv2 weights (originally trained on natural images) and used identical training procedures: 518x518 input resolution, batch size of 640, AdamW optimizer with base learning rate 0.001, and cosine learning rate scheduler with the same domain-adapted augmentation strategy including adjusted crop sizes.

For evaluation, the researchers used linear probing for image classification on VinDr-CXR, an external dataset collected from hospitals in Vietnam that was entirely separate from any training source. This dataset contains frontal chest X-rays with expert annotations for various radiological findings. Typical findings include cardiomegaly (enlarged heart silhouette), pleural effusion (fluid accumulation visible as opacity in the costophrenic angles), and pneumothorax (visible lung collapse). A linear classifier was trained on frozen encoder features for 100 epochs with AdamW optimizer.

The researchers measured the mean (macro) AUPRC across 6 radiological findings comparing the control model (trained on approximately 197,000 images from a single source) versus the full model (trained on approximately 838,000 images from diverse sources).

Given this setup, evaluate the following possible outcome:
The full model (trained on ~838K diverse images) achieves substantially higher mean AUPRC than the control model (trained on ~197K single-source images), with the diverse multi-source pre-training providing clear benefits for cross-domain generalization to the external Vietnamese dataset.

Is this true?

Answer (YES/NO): YES